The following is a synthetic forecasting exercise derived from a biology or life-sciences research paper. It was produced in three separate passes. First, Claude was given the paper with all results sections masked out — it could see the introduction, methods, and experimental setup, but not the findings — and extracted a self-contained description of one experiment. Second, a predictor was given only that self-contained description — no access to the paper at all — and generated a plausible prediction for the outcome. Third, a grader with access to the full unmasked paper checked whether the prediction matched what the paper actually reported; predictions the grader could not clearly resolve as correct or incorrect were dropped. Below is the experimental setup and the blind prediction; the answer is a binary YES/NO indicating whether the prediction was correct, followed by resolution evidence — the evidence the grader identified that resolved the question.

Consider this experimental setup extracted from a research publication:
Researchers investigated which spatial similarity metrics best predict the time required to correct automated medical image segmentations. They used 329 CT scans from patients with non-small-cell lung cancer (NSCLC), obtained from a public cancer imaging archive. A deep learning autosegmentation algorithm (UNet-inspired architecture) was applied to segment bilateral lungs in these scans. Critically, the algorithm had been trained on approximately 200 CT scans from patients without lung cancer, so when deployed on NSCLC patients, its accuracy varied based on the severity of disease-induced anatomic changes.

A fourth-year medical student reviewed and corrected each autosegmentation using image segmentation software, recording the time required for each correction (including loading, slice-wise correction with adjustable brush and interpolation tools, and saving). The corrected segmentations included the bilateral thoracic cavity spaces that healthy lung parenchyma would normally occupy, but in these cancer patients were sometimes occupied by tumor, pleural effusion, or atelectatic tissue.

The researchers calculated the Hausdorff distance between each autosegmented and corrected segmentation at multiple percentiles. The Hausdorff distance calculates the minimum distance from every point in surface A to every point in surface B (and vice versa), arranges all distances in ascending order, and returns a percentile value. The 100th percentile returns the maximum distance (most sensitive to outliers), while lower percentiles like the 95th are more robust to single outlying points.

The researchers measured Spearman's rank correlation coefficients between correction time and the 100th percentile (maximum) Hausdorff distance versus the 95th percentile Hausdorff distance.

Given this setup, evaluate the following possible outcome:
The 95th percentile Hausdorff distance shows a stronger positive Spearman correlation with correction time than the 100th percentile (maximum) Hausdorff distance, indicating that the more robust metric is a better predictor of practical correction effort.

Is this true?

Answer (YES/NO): YES